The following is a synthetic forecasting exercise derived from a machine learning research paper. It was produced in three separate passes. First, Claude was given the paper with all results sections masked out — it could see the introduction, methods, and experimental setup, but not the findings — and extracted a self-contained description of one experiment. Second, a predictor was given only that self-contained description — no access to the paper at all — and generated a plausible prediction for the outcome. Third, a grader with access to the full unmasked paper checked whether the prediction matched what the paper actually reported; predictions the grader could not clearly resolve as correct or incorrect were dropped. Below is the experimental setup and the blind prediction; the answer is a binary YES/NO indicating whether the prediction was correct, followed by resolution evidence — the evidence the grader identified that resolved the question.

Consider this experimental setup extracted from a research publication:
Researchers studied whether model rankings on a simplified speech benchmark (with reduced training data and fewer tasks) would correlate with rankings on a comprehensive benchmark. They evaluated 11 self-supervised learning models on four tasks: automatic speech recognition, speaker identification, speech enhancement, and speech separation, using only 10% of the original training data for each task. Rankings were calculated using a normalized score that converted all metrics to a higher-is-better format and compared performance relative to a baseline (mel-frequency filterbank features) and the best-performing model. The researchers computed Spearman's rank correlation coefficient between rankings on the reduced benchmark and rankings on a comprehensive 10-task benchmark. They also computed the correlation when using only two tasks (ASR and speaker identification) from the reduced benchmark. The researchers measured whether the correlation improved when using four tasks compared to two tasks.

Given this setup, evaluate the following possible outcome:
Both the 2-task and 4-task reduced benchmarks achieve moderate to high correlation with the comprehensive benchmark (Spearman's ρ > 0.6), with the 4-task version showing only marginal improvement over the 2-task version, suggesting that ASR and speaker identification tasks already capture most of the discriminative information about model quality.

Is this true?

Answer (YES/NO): YES